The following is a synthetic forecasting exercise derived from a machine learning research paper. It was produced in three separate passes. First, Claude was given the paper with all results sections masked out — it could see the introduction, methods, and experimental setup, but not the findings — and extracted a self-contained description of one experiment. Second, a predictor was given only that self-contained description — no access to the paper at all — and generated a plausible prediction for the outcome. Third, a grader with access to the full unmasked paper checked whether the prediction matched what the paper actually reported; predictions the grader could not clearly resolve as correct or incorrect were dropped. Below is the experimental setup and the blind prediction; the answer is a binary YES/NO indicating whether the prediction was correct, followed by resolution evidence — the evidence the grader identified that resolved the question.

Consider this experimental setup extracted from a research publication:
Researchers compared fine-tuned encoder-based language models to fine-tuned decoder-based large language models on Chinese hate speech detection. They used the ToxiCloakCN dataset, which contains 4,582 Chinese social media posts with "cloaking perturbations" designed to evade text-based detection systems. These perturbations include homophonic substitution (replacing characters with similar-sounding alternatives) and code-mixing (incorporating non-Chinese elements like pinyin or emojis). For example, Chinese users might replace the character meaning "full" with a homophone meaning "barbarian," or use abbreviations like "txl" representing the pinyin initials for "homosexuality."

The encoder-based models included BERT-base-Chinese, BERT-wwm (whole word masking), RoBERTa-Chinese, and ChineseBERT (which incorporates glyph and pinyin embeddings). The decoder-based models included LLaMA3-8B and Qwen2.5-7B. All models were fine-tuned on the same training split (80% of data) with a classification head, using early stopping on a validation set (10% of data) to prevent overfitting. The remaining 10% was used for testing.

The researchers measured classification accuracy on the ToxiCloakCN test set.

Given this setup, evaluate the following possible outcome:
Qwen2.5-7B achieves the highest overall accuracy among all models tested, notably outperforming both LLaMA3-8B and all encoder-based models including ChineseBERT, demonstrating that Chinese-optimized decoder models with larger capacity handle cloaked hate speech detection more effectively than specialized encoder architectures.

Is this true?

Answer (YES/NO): NO